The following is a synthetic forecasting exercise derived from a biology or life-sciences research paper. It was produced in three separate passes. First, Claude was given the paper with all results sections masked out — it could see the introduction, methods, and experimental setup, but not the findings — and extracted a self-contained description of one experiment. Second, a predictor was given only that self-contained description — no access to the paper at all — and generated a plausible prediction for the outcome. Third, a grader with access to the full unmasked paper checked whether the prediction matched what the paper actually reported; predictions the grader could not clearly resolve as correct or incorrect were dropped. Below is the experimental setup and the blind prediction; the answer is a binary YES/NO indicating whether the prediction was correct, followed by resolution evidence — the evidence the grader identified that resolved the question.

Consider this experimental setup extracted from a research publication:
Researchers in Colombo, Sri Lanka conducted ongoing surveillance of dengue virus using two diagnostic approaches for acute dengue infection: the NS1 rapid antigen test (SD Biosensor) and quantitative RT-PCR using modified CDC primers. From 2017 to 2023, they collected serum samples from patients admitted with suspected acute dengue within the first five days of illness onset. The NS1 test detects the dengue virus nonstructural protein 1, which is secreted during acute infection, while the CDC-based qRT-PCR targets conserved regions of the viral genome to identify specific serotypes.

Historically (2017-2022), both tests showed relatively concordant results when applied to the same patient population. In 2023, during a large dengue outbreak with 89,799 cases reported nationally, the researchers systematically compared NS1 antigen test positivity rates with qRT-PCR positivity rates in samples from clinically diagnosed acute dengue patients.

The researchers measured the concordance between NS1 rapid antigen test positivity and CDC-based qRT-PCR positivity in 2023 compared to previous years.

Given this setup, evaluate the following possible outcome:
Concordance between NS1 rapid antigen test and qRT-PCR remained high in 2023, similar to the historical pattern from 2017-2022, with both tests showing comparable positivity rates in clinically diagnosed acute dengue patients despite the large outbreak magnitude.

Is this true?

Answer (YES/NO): NO